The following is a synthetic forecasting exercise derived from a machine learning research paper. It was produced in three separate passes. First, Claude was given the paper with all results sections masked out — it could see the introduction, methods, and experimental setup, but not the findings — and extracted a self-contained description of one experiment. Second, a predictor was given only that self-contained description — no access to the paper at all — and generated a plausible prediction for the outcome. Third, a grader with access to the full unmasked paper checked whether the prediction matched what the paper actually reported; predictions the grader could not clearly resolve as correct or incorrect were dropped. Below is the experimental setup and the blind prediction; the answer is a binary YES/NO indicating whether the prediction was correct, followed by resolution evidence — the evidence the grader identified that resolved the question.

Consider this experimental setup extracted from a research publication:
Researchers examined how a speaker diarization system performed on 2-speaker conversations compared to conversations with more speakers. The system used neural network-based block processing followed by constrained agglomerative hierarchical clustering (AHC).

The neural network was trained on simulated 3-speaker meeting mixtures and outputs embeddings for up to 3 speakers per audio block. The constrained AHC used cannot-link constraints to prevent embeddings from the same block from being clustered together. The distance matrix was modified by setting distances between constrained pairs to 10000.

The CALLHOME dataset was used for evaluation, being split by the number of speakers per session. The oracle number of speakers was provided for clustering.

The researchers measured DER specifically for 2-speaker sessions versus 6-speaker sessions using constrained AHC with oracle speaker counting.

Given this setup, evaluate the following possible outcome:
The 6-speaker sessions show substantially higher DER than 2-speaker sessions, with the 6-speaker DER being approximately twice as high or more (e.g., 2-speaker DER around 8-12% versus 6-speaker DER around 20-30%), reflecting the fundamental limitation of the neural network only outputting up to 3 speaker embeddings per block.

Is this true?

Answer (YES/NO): YES